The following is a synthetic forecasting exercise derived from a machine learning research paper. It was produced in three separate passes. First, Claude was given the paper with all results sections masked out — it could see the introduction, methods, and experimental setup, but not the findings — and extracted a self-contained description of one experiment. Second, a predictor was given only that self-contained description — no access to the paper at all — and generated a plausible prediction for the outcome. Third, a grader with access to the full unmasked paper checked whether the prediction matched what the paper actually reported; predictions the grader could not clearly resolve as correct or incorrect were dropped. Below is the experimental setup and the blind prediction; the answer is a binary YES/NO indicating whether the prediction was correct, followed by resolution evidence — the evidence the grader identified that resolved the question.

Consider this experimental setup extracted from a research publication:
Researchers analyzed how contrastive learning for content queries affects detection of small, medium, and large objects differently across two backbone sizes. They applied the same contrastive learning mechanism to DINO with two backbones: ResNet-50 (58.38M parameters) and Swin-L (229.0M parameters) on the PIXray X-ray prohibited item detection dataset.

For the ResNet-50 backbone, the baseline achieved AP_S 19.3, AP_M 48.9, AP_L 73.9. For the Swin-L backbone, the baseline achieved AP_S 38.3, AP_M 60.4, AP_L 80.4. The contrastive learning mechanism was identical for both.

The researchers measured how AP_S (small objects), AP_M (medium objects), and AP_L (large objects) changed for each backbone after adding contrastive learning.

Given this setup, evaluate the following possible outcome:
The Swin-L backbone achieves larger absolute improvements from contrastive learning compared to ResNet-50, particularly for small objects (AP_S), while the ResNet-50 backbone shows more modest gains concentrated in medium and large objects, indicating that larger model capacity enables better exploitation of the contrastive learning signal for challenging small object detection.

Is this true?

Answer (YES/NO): NO